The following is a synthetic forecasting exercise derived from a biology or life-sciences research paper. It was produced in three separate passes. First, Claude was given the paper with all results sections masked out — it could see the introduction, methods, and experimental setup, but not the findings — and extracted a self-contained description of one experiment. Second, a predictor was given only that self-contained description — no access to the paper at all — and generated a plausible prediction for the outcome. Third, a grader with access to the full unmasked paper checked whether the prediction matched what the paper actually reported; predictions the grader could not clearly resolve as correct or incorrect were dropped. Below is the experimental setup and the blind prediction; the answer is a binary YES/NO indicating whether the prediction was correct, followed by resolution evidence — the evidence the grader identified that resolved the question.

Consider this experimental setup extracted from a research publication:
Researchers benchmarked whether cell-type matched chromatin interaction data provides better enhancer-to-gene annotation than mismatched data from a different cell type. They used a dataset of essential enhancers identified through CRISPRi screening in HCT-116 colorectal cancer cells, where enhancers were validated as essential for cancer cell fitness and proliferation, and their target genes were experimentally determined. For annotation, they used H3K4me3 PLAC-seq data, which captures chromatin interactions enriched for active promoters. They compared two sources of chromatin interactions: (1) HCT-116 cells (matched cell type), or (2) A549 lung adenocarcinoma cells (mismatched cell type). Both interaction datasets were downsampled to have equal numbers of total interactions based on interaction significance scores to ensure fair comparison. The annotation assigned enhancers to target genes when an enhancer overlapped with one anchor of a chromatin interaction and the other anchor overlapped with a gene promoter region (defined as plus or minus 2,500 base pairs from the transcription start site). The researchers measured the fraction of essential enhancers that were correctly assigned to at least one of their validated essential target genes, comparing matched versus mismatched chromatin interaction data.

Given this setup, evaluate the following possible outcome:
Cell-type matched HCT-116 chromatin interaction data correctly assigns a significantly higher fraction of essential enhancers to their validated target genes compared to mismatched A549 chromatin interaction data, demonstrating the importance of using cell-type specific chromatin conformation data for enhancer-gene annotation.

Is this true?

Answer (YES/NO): YES